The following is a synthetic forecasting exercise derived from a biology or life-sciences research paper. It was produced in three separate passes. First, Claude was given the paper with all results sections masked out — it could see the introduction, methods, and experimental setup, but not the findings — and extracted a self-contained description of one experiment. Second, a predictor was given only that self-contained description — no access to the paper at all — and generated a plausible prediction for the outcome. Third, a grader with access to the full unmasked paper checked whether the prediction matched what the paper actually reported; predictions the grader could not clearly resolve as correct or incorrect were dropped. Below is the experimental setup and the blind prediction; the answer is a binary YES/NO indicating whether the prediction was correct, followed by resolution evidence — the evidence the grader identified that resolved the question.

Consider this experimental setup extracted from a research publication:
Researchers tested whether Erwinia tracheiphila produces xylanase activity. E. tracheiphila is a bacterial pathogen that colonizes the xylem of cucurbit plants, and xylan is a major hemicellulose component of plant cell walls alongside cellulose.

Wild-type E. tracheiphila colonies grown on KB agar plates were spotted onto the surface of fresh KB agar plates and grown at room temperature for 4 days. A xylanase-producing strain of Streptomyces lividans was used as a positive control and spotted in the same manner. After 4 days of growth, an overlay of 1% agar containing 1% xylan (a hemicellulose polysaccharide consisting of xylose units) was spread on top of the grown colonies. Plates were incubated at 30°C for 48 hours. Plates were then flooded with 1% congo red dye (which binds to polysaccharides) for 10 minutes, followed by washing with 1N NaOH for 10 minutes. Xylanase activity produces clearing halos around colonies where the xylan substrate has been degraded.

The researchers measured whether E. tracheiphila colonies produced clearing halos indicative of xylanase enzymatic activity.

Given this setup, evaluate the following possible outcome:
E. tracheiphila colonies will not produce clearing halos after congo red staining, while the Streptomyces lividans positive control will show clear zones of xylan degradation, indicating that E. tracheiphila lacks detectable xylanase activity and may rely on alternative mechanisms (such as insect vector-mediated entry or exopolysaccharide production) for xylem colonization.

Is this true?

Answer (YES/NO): YES